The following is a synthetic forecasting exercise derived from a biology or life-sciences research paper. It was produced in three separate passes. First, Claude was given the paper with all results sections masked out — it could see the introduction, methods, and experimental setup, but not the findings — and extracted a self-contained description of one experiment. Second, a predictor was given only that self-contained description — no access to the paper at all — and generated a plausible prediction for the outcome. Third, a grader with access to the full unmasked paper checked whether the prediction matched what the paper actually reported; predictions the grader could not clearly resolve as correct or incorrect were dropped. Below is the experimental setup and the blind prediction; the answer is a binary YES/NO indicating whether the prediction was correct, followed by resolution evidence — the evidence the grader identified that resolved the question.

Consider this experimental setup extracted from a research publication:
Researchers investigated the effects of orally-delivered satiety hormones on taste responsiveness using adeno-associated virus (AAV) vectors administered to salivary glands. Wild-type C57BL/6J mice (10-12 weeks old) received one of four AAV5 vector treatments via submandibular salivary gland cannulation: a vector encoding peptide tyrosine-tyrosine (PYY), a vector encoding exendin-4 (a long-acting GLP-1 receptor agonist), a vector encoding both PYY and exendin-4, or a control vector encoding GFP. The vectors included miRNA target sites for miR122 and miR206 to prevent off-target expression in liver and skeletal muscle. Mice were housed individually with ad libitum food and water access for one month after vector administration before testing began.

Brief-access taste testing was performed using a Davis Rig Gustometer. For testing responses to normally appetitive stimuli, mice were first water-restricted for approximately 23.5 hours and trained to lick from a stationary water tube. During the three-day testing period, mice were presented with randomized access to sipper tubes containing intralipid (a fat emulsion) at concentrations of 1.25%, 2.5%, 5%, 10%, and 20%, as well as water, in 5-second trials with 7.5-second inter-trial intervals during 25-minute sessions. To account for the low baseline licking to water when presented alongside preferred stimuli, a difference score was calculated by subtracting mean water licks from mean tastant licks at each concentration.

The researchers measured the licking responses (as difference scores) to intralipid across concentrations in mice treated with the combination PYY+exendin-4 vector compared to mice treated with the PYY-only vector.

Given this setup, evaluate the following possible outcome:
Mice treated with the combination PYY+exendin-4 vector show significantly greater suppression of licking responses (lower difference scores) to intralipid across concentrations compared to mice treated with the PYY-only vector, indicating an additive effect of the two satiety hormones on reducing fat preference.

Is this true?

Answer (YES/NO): NO